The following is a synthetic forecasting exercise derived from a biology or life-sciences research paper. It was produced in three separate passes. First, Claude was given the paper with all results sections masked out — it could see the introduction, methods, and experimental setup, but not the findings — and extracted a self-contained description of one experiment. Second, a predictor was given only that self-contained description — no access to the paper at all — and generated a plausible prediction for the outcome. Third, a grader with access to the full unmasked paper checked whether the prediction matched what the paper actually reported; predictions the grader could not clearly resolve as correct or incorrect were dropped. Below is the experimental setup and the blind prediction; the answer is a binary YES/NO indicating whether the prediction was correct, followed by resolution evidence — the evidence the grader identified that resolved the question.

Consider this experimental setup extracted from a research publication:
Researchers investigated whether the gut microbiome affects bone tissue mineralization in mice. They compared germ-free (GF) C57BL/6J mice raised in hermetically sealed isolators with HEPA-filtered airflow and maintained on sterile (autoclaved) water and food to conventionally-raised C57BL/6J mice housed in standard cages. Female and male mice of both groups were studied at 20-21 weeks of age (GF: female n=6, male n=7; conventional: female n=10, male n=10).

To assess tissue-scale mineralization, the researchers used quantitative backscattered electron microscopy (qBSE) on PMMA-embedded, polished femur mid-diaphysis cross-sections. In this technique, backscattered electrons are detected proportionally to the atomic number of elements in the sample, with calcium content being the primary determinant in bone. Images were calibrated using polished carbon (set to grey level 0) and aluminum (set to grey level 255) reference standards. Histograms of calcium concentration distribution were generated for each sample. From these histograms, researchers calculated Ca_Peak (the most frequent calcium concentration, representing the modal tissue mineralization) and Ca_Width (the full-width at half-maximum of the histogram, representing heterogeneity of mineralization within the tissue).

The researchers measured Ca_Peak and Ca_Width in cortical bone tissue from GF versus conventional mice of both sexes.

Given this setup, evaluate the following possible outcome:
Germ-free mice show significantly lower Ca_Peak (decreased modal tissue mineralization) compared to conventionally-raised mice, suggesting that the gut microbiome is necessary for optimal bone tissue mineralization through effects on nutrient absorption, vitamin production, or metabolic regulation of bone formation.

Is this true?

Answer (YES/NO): NO